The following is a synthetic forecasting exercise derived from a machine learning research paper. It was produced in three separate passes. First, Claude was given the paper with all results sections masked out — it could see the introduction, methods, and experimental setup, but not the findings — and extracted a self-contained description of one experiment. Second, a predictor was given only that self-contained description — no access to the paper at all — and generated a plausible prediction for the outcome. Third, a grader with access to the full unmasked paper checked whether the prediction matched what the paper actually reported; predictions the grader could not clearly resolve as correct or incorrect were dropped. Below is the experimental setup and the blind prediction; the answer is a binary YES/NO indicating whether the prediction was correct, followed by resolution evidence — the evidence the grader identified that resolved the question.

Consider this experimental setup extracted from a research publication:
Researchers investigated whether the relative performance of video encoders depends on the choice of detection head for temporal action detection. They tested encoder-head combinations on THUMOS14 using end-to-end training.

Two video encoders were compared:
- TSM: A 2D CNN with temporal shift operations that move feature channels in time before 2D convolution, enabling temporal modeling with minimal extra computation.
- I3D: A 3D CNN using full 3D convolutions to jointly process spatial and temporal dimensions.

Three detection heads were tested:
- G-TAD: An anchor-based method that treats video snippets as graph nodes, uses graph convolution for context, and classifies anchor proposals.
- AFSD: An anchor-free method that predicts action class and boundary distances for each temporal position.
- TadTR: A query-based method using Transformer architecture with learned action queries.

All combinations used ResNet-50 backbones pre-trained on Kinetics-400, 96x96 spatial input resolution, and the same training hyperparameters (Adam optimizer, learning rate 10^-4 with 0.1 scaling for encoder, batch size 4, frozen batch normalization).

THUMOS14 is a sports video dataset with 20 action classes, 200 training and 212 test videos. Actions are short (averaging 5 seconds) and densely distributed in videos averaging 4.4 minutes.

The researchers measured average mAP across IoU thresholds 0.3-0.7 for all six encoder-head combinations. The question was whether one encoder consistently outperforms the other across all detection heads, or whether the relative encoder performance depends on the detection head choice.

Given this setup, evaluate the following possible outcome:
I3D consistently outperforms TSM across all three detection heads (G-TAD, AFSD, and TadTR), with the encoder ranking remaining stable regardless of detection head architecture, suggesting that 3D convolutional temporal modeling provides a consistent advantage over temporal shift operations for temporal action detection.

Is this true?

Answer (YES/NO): NO